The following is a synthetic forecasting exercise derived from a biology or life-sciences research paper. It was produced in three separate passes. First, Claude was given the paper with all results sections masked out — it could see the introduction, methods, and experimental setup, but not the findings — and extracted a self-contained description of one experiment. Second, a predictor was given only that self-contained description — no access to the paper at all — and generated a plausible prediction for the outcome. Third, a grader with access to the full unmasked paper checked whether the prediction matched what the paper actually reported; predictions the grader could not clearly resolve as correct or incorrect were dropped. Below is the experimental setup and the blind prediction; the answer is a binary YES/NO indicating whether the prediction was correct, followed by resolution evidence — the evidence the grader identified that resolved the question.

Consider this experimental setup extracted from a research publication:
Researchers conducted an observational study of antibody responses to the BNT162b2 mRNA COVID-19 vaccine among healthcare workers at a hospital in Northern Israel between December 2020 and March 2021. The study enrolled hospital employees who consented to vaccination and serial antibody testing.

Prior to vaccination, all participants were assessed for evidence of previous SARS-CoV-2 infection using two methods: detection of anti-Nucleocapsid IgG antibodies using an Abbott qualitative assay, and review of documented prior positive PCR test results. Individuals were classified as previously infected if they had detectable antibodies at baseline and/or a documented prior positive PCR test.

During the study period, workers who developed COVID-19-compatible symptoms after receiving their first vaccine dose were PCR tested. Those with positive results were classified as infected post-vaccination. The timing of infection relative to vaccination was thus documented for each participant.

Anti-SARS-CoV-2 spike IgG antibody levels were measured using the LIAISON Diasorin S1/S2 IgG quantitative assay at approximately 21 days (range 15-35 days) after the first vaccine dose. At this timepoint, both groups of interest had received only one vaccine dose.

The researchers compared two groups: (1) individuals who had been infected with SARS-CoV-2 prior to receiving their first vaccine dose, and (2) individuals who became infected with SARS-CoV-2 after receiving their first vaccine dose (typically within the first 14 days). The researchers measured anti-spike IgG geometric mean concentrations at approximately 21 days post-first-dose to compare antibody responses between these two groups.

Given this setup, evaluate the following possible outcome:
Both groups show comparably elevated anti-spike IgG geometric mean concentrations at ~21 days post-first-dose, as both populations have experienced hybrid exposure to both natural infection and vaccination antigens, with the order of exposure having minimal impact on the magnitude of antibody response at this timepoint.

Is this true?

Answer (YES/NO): NO